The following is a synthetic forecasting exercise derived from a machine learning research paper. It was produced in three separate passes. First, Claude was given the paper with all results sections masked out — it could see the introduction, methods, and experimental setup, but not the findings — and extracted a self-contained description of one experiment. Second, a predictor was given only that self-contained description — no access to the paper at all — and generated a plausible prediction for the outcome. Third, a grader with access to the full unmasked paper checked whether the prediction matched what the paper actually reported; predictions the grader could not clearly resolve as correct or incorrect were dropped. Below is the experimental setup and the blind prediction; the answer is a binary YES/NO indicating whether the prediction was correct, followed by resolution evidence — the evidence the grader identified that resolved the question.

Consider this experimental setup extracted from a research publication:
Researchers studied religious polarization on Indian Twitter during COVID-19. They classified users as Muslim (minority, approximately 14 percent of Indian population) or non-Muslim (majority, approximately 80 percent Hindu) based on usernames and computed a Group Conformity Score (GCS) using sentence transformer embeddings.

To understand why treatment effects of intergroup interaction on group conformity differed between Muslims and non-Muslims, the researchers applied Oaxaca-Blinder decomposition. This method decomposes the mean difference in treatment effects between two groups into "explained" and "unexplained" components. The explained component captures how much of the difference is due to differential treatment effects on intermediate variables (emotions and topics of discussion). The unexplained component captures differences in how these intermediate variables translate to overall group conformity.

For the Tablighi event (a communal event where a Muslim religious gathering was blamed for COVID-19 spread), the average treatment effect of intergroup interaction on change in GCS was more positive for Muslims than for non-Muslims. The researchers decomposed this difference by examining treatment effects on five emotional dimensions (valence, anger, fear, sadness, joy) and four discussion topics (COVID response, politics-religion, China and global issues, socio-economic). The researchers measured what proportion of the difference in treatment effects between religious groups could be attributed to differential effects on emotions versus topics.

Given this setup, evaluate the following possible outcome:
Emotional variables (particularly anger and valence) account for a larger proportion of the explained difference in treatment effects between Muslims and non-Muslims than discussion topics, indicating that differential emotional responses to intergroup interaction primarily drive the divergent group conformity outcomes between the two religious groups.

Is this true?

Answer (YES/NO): NO